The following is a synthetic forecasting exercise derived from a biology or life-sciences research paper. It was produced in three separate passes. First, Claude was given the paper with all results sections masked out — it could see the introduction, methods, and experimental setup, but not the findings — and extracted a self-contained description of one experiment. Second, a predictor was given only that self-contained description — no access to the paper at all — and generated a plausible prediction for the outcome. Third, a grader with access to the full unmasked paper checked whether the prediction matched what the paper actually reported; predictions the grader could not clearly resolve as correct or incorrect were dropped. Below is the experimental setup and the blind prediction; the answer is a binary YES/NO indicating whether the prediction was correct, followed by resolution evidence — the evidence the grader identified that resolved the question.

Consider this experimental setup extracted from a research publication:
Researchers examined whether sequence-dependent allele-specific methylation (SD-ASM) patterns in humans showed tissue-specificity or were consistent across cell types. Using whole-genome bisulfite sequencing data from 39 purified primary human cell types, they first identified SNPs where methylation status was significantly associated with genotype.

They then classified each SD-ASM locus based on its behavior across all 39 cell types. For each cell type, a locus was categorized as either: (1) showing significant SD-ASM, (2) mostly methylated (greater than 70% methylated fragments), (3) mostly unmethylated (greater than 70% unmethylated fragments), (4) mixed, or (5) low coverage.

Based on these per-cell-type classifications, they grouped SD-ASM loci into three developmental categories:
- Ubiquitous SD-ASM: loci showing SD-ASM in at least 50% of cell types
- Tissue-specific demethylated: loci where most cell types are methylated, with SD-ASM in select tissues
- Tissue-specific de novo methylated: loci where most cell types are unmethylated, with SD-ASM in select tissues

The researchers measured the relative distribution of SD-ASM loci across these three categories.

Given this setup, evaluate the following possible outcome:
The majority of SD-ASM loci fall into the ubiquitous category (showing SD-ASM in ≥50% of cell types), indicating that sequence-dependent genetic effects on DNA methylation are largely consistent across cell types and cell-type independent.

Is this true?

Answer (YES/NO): NO